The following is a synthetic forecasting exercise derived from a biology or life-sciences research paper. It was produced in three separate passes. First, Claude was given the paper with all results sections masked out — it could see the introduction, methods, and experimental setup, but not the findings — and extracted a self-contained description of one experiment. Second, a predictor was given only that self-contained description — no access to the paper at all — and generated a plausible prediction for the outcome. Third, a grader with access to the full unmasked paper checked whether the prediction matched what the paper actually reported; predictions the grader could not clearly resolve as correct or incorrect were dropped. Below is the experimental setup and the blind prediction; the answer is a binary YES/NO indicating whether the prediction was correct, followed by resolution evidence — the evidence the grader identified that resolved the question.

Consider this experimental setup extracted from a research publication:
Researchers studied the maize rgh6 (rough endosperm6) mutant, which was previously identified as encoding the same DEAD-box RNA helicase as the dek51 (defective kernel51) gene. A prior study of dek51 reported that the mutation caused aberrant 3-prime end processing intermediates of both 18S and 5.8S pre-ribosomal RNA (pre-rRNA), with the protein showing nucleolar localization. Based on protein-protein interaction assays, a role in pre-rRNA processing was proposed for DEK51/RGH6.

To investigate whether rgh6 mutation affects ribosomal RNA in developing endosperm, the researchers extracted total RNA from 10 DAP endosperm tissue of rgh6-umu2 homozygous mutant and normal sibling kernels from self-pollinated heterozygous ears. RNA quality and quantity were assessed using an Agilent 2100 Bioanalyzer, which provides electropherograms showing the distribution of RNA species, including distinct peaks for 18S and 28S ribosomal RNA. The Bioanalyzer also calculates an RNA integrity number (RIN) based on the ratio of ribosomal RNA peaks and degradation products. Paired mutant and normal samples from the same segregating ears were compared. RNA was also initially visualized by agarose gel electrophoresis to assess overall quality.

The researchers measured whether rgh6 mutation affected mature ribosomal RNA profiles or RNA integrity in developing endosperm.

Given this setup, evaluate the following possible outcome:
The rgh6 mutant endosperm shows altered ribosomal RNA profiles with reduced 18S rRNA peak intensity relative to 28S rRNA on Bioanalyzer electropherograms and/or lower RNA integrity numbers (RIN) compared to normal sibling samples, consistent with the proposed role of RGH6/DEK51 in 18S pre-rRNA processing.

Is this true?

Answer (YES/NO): NO